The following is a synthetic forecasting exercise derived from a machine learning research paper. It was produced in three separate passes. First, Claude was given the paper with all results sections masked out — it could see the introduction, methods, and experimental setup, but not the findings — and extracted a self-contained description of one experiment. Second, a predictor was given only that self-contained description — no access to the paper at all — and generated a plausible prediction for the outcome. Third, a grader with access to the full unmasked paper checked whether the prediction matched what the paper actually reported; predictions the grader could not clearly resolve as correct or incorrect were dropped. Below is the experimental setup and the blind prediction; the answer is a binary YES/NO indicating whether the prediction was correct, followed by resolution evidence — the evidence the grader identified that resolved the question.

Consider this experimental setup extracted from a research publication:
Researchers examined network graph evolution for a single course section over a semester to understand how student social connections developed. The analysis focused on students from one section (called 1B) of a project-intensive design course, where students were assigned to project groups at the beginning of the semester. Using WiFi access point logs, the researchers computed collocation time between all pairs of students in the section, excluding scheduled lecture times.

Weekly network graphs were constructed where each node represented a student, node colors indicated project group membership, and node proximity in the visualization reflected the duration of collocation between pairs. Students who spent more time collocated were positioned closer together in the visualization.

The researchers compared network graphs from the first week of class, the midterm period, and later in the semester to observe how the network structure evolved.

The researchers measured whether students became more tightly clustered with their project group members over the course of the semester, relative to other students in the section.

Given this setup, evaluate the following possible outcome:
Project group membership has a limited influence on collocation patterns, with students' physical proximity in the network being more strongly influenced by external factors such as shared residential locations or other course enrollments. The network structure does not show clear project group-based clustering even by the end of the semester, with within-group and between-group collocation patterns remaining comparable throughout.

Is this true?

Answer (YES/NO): NO